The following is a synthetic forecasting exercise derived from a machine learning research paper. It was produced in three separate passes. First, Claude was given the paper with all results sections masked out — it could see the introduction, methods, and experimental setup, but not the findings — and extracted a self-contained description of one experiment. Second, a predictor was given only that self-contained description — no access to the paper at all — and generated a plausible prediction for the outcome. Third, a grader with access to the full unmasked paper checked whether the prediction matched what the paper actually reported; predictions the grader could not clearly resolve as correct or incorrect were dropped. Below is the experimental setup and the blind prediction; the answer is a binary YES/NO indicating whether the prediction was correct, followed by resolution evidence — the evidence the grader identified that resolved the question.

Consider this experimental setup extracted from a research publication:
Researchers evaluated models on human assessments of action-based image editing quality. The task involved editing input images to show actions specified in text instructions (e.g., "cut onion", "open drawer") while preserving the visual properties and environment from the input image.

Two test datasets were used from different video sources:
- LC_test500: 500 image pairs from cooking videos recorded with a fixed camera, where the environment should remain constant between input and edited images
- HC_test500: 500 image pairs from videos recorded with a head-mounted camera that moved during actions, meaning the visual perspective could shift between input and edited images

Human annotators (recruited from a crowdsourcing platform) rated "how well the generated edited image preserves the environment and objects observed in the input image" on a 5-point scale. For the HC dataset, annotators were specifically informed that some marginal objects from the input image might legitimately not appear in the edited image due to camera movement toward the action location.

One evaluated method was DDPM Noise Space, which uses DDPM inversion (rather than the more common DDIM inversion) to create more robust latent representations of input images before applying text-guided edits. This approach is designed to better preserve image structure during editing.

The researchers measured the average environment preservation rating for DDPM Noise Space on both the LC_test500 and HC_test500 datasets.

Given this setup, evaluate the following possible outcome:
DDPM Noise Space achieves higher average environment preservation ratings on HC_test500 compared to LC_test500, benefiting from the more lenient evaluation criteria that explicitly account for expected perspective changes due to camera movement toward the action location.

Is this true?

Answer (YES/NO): NO